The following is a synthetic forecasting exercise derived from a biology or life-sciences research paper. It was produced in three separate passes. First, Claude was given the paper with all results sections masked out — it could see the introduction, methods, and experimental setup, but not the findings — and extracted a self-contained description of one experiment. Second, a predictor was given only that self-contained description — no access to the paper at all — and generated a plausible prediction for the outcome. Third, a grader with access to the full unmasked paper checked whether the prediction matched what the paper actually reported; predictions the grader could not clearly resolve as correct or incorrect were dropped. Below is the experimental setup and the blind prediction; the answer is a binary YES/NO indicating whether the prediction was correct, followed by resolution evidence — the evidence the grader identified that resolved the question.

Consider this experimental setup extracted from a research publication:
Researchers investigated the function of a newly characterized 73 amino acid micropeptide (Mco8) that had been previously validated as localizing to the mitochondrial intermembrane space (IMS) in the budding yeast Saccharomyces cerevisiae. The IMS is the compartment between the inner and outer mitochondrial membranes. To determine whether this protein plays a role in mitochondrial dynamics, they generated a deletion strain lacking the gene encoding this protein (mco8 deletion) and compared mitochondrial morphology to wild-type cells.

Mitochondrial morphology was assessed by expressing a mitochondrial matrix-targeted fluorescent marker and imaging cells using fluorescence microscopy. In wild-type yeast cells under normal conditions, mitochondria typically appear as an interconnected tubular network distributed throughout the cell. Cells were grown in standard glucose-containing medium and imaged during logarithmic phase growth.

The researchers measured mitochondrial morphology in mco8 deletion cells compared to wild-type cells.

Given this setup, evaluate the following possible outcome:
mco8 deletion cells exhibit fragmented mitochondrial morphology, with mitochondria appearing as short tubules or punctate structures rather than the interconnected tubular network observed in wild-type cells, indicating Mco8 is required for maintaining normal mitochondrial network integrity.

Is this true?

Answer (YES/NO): NO